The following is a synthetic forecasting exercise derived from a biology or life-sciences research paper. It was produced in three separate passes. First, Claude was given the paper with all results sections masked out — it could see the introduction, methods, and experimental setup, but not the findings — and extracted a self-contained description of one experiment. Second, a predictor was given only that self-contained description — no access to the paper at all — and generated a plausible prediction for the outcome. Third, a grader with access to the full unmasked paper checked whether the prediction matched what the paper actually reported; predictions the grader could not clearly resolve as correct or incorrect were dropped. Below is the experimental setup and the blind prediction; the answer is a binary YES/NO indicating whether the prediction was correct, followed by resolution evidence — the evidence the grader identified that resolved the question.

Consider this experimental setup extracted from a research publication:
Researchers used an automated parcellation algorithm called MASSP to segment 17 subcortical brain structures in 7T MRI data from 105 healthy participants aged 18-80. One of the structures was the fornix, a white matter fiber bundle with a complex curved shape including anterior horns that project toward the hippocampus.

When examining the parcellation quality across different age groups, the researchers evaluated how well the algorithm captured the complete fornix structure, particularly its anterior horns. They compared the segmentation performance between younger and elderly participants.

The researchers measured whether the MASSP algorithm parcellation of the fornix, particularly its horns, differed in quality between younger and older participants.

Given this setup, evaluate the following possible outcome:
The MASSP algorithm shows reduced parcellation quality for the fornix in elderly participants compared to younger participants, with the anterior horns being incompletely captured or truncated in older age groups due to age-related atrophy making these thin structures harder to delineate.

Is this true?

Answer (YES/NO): NO